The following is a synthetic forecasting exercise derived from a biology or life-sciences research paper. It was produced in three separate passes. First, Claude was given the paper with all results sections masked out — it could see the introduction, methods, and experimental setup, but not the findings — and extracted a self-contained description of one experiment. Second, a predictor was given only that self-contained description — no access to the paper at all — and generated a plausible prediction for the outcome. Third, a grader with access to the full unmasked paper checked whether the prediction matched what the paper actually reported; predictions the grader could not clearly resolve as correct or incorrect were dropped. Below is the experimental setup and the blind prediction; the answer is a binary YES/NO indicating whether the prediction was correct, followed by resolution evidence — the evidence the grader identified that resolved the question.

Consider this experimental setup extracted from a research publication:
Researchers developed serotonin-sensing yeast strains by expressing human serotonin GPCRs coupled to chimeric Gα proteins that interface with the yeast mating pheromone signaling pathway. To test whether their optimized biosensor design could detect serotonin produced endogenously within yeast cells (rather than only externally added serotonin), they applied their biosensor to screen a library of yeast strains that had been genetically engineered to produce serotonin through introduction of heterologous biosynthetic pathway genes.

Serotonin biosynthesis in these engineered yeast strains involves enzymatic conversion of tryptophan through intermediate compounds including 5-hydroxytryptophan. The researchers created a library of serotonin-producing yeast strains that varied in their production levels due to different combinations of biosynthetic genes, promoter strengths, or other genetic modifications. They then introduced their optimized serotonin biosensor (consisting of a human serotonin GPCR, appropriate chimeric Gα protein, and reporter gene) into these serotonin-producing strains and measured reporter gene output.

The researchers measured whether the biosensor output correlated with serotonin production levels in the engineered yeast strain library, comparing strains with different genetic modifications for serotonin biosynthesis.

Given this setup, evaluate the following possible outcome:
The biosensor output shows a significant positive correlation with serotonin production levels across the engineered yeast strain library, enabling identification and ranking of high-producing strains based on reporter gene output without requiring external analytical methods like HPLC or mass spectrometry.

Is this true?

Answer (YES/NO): YES